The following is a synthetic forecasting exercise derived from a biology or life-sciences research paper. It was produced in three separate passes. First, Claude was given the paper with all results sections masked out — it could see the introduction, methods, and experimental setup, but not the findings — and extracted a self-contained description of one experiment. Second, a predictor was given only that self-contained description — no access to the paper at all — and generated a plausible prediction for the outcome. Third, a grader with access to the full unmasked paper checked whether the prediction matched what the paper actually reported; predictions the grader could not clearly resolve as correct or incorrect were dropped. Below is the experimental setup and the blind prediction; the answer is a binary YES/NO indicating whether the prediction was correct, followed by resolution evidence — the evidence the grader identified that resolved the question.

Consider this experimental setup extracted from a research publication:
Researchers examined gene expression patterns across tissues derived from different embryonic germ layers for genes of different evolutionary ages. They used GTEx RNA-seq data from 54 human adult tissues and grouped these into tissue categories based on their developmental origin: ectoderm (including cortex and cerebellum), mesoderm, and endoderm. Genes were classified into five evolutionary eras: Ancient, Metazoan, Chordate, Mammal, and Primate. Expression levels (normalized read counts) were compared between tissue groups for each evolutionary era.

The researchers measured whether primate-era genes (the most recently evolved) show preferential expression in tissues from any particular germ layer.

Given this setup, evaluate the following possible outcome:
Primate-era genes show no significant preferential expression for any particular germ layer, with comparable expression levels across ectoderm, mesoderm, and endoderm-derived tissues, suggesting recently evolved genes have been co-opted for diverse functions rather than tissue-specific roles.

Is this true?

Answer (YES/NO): YES